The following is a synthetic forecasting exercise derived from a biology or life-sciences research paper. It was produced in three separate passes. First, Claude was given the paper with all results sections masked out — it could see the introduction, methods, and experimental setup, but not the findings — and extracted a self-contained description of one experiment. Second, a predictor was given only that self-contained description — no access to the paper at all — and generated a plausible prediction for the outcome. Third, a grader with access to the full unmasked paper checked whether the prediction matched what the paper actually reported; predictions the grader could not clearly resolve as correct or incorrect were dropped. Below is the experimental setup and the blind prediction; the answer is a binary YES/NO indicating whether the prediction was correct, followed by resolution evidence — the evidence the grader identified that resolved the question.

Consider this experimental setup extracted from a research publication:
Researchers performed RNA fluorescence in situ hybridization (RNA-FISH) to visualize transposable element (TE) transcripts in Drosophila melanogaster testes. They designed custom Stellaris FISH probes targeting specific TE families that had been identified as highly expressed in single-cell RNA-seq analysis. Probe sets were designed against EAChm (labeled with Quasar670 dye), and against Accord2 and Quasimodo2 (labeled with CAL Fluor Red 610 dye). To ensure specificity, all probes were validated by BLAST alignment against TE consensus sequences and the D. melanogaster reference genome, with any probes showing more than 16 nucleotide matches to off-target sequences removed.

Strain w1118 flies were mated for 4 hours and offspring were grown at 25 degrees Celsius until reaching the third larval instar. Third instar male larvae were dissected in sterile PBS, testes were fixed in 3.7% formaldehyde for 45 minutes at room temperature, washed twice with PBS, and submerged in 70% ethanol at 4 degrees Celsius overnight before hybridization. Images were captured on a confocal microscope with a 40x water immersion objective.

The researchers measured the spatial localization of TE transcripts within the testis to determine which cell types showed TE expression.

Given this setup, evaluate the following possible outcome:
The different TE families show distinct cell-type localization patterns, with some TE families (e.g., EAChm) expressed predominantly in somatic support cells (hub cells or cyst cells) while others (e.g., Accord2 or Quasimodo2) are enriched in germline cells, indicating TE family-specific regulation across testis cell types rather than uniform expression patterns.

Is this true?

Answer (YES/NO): NO